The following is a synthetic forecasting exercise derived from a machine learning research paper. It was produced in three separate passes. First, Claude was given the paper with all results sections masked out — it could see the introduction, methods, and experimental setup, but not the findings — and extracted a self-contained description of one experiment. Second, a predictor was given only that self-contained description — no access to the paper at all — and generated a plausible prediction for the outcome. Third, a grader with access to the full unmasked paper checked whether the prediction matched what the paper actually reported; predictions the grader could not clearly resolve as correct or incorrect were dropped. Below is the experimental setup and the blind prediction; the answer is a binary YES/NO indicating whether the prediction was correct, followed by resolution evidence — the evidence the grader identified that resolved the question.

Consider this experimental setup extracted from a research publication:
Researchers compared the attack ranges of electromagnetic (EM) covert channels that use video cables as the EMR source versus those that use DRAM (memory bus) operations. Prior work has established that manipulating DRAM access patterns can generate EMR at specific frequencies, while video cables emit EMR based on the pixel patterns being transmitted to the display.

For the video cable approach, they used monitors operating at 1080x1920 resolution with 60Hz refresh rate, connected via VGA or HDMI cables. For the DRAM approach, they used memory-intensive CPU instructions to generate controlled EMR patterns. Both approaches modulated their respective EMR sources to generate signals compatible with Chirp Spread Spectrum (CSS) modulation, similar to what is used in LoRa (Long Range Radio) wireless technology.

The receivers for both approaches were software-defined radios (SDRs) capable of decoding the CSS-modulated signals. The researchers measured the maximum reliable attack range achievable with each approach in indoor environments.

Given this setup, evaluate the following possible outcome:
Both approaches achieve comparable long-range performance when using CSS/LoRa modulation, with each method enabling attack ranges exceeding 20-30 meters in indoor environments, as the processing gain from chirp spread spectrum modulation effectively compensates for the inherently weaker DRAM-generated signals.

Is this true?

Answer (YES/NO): YES